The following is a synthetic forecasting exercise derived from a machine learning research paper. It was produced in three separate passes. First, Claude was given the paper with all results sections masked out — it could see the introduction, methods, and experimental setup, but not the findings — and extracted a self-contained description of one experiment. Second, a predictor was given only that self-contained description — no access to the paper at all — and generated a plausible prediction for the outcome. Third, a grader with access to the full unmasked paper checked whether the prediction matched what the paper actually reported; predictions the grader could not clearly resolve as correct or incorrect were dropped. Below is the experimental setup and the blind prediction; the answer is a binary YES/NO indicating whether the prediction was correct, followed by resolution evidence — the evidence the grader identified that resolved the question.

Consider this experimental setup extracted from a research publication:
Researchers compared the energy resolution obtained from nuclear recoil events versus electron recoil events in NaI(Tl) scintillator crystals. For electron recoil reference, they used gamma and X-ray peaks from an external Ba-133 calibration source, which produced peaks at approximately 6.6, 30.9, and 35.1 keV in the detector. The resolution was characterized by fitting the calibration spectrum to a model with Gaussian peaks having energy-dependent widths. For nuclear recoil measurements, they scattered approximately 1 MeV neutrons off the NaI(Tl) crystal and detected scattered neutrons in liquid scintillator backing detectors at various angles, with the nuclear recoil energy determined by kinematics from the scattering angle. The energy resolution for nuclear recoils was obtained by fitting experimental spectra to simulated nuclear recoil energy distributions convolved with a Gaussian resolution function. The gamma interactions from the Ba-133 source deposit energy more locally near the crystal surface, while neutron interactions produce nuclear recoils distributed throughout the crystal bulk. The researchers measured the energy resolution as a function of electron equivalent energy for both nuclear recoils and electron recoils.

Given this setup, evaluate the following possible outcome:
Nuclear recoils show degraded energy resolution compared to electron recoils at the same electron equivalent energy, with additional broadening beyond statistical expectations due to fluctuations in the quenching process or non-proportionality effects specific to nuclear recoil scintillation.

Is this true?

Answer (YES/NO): NO